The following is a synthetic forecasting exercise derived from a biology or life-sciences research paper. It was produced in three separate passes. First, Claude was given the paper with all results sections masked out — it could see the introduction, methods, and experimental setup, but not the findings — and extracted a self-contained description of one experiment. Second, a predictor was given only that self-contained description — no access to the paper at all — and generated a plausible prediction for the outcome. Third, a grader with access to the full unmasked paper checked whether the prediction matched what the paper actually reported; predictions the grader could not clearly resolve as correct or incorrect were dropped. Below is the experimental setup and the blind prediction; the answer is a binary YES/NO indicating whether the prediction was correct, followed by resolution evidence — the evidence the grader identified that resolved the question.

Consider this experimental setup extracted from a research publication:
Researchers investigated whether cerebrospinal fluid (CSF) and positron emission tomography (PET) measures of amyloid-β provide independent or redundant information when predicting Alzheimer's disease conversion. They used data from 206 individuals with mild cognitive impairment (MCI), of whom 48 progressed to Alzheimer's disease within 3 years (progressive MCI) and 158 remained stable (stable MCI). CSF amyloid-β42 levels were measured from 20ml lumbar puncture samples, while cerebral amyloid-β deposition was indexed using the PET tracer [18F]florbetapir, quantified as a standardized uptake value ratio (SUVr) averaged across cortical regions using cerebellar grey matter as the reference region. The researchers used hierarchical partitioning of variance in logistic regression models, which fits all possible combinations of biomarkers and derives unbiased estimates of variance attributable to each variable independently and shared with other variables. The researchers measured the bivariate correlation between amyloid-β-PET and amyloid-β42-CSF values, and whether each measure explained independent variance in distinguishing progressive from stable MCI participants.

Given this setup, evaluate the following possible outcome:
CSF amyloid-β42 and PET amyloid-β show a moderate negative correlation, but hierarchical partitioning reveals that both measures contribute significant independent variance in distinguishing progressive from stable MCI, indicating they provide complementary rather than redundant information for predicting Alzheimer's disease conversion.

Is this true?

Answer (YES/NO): YES